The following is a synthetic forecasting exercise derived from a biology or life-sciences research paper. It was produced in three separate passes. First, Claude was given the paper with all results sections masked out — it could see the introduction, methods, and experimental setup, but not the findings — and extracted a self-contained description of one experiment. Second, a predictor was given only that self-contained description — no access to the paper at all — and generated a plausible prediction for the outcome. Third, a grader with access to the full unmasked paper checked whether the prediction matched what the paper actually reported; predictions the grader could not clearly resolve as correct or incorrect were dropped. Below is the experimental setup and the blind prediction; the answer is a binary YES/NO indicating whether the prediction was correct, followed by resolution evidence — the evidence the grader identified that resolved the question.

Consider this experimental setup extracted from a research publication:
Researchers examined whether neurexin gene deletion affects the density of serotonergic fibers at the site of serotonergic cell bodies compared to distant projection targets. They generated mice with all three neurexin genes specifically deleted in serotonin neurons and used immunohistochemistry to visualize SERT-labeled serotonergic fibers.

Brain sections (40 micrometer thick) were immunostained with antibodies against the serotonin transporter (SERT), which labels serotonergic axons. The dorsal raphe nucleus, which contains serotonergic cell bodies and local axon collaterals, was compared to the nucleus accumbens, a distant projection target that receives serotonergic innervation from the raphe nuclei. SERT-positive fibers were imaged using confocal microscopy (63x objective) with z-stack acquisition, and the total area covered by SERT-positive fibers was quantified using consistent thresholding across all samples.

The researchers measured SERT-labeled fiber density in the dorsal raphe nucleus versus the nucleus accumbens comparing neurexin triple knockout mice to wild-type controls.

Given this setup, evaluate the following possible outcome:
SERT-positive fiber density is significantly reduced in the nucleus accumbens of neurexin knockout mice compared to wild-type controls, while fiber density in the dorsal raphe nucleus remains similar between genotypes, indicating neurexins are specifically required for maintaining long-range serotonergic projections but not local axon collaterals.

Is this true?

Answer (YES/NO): NO